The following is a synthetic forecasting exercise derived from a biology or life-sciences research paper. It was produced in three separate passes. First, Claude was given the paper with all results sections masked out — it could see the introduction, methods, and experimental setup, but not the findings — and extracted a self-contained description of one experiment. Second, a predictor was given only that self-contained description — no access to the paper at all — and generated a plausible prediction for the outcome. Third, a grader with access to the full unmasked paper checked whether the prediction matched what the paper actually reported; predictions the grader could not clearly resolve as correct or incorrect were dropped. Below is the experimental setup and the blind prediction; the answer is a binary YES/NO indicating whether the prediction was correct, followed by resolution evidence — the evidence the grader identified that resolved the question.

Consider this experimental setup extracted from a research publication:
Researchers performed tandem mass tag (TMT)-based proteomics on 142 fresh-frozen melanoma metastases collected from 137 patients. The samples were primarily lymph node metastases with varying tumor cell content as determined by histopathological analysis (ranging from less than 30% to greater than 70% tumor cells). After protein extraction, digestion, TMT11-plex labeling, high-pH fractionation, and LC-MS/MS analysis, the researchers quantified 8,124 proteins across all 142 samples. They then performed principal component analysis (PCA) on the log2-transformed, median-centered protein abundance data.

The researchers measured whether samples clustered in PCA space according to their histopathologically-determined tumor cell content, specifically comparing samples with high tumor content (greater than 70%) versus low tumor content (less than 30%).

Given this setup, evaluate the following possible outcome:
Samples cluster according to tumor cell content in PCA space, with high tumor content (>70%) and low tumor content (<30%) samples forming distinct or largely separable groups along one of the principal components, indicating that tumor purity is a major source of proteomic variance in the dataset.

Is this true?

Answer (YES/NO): YES